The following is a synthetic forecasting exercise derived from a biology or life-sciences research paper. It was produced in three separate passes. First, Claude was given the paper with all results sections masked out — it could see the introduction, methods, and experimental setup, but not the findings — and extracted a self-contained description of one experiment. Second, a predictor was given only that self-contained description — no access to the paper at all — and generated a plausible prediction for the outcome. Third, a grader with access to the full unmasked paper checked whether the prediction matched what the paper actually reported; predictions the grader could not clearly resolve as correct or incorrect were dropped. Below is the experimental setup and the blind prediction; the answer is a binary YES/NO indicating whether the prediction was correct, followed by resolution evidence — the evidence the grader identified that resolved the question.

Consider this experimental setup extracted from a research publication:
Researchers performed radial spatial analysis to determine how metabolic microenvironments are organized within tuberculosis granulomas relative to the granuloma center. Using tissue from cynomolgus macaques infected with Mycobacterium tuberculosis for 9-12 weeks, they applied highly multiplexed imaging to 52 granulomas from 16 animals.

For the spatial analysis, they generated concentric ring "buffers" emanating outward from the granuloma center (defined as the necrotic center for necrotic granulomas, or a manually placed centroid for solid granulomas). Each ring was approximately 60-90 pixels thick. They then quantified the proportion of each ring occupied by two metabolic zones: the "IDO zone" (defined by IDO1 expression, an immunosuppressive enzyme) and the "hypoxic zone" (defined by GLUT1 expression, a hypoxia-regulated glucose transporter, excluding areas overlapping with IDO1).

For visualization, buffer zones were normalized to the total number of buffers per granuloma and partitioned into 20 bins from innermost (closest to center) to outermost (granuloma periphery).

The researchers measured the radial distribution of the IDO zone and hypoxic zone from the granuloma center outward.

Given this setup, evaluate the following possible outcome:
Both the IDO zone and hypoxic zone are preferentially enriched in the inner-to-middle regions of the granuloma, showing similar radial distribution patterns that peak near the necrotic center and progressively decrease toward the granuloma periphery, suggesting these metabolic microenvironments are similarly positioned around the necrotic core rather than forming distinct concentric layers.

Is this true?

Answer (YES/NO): NO